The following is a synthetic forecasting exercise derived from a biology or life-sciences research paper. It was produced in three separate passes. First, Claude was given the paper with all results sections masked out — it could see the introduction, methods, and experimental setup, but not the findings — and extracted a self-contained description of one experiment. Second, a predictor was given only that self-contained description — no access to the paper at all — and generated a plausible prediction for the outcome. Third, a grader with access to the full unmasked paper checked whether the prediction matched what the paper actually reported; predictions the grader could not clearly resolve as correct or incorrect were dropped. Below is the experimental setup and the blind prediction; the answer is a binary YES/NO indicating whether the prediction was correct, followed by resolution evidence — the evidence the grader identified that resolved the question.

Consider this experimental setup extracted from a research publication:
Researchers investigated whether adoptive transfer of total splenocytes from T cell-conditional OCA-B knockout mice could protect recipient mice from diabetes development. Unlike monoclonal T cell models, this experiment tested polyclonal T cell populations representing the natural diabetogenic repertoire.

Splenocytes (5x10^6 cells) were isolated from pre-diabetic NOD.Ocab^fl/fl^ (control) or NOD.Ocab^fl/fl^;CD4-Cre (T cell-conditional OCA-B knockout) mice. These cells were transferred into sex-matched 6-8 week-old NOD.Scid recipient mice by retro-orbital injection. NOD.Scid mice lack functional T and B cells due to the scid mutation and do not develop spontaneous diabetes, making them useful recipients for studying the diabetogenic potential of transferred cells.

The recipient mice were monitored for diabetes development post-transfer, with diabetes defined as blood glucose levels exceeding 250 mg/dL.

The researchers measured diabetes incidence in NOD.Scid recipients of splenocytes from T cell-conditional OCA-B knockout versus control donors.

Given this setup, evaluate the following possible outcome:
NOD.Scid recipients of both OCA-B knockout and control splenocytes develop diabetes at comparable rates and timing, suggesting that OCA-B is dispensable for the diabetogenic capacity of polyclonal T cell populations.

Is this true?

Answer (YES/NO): NO